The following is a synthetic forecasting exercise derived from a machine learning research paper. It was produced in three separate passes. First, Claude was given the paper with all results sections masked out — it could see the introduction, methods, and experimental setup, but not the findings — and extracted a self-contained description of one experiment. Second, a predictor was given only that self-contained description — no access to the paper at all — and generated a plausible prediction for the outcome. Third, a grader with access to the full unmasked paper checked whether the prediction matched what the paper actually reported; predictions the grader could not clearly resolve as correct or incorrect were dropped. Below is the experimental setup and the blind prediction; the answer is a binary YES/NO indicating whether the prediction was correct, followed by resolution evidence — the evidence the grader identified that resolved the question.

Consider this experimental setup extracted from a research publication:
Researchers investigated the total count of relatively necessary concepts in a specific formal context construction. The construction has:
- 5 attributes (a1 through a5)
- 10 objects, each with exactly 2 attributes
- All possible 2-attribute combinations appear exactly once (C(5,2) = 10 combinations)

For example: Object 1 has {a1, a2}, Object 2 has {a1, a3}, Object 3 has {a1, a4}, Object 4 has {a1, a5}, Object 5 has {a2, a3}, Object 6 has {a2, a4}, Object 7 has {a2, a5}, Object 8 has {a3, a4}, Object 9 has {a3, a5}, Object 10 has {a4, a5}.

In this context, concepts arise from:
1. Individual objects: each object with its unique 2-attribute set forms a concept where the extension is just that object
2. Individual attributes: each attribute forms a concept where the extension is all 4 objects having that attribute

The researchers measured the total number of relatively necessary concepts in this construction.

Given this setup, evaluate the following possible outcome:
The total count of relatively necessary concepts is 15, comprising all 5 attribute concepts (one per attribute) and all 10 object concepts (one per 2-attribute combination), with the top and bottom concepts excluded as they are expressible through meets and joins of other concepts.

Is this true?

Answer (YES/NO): YES